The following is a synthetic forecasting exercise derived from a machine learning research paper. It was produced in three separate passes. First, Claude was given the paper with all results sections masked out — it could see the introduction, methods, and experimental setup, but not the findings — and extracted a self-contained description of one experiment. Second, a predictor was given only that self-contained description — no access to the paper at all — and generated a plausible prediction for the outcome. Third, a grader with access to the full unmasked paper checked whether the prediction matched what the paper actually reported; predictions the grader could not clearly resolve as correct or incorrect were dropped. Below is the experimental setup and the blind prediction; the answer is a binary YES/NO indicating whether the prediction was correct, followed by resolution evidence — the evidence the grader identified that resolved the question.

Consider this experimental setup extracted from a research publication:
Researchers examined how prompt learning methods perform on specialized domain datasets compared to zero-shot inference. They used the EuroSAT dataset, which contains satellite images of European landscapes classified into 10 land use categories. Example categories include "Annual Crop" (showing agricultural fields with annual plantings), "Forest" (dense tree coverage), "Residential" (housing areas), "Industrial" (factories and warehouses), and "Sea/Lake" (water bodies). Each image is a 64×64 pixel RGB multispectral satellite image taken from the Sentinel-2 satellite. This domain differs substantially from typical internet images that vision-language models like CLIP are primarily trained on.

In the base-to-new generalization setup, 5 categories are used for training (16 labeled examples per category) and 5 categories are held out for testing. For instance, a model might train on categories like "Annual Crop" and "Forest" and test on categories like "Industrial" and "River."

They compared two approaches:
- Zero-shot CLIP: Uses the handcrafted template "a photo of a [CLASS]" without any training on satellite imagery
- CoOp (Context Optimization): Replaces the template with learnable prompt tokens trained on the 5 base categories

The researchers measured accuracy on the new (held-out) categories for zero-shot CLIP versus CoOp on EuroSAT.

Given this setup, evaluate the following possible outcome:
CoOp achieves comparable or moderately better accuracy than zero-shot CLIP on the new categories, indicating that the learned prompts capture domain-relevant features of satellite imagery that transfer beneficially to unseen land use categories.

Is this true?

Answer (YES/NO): NO